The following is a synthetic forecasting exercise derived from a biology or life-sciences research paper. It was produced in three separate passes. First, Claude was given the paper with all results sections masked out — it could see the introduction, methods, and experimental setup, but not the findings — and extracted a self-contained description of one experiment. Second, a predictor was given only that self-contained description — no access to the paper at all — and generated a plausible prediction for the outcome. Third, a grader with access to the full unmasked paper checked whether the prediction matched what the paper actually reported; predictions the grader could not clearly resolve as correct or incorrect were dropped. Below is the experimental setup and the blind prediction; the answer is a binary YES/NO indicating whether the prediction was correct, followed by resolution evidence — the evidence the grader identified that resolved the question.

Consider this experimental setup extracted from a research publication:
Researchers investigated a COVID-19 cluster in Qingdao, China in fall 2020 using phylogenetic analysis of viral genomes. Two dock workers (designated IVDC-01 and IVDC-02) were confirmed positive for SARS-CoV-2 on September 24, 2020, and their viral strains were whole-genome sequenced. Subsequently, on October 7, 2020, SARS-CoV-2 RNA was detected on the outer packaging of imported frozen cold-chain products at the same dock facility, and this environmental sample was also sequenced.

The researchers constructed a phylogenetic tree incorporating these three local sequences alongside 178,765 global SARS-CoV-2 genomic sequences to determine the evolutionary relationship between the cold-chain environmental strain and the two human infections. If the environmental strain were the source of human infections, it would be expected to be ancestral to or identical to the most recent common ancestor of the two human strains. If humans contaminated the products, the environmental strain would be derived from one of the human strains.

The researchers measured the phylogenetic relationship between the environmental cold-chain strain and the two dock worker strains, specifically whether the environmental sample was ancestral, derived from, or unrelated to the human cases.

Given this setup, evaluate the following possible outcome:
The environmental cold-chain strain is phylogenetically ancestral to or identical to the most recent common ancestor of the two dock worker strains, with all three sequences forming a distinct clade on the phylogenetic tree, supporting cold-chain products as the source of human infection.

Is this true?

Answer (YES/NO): YES